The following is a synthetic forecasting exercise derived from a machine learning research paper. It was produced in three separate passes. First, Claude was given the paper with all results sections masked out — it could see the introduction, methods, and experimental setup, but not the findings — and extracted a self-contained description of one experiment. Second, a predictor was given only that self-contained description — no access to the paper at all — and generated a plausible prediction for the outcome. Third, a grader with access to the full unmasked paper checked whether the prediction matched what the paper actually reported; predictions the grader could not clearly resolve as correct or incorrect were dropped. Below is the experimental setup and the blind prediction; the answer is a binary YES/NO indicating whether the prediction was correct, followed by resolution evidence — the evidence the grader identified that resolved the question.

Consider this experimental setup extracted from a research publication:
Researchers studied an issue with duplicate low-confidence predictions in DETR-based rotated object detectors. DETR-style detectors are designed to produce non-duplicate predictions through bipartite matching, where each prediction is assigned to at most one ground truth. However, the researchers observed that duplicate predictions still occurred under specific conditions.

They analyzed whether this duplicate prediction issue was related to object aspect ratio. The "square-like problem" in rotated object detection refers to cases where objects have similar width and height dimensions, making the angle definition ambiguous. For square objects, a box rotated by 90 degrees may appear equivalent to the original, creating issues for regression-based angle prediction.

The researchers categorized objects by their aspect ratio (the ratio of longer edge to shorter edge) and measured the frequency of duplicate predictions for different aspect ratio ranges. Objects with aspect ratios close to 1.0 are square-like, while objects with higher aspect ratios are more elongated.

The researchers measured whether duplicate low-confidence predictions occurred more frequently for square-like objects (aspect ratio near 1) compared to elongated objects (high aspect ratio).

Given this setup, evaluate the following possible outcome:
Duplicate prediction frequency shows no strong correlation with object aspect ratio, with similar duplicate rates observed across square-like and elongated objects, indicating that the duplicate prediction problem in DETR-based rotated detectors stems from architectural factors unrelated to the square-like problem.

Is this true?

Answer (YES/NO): NO